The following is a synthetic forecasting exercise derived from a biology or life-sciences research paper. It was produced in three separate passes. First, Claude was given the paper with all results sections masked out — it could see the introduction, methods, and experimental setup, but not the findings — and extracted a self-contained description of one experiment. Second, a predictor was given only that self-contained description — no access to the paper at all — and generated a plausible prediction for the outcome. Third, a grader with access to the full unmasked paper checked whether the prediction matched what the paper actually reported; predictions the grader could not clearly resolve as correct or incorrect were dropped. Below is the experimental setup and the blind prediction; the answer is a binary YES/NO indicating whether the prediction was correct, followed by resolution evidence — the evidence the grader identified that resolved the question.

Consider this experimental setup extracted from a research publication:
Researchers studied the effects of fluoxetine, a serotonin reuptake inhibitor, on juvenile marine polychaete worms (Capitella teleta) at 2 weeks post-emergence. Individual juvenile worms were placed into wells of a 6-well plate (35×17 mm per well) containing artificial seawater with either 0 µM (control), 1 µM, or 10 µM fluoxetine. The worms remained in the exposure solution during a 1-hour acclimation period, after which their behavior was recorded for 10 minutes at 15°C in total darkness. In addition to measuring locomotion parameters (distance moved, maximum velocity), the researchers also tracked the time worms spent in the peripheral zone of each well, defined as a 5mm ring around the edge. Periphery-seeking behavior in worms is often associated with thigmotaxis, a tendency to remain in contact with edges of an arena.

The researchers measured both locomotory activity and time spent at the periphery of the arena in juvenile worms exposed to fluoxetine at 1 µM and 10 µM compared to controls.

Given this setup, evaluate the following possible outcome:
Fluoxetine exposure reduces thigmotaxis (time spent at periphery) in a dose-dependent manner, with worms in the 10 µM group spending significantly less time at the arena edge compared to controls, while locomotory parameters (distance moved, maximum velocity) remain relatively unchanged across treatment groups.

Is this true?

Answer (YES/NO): NO